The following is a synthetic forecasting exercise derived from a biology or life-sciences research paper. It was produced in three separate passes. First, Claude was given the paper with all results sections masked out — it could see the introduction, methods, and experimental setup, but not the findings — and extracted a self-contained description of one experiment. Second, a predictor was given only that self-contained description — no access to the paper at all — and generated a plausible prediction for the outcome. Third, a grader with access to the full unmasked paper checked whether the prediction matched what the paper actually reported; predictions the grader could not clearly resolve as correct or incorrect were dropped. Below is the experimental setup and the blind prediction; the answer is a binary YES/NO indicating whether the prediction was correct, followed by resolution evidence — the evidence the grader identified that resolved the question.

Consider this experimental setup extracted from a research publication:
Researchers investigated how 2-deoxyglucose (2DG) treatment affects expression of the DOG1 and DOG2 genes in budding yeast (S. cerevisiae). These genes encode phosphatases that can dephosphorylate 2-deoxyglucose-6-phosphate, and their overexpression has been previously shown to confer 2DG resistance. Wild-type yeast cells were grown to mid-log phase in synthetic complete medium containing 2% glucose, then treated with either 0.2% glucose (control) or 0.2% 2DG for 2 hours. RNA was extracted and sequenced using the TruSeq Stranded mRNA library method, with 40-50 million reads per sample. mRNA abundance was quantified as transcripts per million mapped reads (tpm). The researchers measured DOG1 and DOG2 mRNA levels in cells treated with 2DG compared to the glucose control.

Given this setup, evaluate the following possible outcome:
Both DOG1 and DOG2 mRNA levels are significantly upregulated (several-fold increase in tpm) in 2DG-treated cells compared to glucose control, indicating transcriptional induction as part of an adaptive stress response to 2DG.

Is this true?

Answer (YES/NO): YES